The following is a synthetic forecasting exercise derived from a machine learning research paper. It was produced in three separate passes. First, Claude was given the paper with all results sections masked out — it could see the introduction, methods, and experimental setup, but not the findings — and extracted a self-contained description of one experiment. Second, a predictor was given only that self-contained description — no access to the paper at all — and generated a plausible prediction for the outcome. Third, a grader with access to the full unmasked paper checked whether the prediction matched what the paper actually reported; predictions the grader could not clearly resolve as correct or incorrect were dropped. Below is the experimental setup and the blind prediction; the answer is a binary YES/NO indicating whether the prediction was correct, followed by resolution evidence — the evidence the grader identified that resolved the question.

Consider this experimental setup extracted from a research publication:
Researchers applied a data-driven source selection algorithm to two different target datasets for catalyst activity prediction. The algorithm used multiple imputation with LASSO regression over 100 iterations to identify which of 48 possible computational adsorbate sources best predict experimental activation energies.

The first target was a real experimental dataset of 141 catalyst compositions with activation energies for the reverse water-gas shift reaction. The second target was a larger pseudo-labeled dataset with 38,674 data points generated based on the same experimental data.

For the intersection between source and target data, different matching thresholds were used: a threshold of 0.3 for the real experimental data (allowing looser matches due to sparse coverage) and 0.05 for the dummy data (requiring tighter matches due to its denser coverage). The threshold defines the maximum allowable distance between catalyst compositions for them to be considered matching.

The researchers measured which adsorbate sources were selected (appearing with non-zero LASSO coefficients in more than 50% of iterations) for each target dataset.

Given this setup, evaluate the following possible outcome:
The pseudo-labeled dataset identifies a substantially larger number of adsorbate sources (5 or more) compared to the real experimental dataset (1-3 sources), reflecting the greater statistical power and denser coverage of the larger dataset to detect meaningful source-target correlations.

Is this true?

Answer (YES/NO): NO